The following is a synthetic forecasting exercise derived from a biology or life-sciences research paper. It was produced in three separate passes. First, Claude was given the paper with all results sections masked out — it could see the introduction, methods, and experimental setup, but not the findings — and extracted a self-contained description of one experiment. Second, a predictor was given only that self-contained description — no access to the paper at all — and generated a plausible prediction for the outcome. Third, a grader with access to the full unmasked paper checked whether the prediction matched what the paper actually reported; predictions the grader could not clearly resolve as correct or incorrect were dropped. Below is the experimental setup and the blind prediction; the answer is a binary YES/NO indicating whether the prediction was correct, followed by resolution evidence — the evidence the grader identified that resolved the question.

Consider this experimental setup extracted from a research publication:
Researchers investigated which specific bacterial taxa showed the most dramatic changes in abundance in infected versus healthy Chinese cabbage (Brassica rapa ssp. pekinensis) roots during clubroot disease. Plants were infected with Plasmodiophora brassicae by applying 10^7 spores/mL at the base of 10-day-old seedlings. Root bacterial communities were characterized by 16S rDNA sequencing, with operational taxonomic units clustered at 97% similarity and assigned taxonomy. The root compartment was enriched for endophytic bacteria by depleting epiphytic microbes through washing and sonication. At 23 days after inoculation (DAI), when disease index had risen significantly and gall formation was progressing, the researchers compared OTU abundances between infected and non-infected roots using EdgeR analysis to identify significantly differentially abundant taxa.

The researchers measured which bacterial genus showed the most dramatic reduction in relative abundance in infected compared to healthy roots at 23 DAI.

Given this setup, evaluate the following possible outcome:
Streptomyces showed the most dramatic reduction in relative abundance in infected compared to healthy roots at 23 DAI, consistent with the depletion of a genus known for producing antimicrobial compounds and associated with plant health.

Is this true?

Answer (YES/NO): NO